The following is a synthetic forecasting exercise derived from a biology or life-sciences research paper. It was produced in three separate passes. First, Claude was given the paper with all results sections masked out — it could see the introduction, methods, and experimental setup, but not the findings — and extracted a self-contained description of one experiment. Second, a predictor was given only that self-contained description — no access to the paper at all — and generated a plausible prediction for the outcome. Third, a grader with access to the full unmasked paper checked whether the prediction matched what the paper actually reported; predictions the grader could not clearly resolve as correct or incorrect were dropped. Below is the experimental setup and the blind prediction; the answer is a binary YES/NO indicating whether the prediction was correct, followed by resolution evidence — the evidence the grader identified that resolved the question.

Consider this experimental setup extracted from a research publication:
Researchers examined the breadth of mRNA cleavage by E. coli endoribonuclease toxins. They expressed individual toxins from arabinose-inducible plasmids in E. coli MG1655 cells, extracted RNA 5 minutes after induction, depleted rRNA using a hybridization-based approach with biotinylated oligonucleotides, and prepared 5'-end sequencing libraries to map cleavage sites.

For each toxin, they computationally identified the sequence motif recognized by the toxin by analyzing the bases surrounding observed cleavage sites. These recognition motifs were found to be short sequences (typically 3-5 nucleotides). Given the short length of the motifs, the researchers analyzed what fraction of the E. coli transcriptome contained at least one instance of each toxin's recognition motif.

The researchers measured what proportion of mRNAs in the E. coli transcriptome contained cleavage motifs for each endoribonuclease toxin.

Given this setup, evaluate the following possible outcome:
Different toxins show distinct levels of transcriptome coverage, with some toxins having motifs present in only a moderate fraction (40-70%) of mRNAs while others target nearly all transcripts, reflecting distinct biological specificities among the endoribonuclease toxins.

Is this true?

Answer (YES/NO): NO